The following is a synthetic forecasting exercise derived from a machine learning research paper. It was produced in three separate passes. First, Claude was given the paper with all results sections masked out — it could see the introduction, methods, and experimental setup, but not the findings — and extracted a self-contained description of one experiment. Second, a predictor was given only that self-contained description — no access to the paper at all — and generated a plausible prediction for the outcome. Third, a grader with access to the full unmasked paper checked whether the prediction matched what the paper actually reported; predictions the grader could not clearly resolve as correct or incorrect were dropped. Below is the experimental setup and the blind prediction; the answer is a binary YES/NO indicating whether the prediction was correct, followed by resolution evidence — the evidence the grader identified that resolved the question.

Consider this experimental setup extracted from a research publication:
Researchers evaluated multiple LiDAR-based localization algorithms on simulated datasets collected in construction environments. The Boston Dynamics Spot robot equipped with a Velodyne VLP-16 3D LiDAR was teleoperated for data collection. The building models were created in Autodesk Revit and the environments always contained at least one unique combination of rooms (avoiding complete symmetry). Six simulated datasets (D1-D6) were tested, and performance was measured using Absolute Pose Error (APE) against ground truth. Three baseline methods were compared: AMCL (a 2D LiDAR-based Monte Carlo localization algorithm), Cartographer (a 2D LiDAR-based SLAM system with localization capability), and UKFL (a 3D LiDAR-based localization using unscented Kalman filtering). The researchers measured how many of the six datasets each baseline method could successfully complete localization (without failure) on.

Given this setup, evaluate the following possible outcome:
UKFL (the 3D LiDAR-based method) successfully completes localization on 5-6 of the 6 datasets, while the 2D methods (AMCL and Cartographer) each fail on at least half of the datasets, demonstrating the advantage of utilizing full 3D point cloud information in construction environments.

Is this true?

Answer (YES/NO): NO